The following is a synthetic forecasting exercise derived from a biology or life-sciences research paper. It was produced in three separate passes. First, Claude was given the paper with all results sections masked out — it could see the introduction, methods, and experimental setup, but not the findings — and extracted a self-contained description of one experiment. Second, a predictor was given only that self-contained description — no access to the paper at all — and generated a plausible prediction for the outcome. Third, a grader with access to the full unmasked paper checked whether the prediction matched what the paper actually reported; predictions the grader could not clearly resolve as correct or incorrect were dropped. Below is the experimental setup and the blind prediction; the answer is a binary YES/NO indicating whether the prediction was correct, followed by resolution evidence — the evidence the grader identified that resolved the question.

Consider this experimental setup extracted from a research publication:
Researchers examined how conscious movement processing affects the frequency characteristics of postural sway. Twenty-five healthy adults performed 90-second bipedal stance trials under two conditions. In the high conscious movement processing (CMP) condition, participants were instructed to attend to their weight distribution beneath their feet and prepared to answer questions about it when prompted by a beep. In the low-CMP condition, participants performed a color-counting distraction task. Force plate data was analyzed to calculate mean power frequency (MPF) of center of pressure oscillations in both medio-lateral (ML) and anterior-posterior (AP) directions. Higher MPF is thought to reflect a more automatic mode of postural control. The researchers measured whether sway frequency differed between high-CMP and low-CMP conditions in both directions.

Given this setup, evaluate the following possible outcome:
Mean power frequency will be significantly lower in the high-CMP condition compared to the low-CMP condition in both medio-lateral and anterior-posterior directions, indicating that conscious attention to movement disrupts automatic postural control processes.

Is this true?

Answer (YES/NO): NO